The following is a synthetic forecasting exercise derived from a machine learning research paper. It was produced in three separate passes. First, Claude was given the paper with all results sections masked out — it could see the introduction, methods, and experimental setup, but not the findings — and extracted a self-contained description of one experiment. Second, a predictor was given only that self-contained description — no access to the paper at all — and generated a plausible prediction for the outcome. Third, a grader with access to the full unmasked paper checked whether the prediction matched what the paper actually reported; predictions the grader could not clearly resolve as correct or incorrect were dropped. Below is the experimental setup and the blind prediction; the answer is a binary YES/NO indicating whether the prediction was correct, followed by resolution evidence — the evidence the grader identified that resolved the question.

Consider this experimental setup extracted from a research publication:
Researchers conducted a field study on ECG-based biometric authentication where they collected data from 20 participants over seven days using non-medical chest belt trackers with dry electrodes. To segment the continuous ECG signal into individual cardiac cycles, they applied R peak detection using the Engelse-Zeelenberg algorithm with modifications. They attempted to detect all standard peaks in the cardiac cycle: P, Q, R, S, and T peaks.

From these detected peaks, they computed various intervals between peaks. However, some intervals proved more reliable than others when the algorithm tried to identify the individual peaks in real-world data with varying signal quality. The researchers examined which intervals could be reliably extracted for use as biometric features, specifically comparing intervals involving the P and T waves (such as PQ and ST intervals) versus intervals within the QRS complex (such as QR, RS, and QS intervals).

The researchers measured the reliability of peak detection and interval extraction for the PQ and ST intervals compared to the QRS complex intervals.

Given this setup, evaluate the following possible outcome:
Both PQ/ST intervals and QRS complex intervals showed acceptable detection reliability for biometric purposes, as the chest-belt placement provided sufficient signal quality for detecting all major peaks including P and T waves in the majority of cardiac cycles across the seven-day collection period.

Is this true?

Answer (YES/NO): NO